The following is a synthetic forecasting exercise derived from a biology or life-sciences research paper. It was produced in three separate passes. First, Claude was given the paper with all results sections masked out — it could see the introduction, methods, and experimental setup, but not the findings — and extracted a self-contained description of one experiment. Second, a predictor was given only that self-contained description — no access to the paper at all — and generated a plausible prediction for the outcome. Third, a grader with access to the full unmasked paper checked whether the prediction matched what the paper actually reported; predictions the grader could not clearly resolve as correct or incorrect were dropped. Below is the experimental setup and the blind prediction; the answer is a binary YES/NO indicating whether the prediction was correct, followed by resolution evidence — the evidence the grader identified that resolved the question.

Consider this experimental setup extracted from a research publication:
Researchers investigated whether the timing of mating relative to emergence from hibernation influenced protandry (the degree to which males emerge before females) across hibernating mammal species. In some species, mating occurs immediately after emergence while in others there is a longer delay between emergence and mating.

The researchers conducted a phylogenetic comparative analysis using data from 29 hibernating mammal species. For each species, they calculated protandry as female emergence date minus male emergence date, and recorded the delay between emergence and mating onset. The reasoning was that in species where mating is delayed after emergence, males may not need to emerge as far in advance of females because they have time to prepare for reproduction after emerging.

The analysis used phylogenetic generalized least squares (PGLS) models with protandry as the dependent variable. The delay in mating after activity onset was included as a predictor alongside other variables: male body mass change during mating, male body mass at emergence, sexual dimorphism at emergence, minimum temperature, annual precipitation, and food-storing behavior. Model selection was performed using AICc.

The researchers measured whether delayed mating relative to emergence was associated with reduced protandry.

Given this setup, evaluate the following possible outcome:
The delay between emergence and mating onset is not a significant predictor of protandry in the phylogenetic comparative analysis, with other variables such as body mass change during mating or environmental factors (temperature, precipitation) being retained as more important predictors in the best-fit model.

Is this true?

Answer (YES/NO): YES